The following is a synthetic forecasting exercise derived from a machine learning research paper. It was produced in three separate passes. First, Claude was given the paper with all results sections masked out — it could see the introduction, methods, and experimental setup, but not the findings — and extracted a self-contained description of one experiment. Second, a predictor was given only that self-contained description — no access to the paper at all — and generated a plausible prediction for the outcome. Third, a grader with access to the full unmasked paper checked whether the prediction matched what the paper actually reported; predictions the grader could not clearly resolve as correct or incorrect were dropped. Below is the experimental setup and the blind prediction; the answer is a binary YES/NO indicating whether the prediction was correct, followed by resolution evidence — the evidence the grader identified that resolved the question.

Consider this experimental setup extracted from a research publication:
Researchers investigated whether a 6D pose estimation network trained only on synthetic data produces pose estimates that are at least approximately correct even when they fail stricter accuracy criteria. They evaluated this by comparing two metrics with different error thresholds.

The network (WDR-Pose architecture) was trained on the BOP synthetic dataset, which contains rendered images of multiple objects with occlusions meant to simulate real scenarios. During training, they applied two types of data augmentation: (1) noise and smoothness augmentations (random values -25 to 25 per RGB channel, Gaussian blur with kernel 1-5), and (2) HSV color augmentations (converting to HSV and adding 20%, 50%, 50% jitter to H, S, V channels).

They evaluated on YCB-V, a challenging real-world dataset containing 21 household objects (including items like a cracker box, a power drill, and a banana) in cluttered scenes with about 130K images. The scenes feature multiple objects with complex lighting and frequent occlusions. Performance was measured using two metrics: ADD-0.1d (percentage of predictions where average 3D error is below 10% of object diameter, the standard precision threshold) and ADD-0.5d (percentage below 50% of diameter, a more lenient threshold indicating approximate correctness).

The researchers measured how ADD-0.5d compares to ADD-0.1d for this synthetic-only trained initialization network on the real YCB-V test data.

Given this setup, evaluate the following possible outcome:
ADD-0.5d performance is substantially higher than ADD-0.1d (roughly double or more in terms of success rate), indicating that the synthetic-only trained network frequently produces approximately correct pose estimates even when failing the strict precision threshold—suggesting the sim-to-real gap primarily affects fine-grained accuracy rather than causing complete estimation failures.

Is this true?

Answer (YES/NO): YES